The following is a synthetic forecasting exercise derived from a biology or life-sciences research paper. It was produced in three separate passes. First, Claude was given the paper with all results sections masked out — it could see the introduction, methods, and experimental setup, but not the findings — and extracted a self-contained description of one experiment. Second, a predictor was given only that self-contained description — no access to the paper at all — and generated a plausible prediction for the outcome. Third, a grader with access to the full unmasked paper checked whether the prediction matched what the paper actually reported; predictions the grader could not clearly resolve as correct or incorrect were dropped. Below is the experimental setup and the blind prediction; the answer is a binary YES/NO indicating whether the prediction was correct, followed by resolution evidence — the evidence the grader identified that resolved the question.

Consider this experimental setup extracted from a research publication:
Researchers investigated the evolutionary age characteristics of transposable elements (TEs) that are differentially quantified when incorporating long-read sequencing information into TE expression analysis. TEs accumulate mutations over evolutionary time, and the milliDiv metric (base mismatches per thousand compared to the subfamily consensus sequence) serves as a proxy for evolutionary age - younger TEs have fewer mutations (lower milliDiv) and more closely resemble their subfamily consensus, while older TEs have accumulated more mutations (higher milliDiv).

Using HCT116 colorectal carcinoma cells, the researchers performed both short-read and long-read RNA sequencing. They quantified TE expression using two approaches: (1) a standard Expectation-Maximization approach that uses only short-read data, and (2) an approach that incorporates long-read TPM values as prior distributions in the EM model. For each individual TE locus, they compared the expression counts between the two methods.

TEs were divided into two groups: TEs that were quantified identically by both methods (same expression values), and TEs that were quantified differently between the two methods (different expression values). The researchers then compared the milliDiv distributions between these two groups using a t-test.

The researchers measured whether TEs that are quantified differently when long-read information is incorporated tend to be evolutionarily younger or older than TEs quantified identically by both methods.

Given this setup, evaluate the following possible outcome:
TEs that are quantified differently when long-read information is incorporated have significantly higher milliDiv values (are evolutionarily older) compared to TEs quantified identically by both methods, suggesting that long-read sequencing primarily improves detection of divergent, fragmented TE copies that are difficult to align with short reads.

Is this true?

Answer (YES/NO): NO